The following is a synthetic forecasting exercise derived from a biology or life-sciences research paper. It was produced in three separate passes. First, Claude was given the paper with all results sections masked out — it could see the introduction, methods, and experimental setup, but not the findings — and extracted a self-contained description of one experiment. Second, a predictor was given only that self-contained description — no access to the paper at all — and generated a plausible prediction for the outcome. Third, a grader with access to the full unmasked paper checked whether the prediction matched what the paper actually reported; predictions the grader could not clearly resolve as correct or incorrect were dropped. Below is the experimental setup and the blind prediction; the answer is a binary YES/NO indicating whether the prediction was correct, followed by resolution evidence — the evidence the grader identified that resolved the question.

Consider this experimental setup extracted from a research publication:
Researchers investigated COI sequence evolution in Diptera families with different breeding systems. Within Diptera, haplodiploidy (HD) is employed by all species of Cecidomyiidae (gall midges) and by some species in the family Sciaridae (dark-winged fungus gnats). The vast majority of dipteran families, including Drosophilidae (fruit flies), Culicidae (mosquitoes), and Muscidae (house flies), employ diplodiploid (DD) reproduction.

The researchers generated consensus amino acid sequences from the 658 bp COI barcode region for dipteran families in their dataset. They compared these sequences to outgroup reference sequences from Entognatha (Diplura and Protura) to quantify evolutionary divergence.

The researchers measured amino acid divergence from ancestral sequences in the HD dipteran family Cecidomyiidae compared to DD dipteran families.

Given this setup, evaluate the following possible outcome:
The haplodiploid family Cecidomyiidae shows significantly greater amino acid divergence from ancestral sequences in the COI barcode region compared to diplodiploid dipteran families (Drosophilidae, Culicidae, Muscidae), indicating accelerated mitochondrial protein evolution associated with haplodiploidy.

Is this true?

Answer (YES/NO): YES